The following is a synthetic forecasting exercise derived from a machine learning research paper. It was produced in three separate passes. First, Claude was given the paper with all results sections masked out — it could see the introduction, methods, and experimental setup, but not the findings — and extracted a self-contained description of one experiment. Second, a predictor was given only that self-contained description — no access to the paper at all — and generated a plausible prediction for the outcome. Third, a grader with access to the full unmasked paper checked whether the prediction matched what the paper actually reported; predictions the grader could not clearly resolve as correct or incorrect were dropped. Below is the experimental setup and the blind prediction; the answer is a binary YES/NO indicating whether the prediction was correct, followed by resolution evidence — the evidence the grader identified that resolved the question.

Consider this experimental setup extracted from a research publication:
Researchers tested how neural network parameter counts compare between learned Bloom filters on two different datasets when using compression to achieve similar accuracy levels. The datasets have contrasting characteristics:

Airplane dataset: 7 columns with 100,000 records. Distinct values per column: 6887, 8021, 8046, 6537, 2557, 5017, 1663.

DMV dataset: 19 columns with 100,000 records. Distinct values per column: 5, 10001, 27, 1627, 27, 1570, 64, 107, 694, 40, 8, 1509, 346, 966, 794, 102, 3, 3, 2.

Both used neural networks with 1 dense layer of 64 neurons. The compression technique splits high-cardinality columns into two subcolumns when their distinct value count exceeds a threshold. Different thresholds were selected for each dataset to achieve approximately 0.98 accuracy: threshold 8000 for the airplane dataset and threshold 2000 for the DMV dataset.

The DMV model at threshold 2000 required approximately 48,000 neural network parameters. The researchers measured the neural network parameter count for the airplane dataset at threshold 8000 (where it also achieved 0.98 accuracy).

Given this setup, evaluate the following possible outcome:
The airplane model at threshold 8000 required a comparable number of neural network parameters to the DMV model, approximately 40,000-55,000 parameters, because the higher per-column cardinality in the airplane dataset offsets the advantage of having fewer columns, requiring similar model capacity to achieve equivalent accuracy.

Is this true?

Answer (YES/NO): NO